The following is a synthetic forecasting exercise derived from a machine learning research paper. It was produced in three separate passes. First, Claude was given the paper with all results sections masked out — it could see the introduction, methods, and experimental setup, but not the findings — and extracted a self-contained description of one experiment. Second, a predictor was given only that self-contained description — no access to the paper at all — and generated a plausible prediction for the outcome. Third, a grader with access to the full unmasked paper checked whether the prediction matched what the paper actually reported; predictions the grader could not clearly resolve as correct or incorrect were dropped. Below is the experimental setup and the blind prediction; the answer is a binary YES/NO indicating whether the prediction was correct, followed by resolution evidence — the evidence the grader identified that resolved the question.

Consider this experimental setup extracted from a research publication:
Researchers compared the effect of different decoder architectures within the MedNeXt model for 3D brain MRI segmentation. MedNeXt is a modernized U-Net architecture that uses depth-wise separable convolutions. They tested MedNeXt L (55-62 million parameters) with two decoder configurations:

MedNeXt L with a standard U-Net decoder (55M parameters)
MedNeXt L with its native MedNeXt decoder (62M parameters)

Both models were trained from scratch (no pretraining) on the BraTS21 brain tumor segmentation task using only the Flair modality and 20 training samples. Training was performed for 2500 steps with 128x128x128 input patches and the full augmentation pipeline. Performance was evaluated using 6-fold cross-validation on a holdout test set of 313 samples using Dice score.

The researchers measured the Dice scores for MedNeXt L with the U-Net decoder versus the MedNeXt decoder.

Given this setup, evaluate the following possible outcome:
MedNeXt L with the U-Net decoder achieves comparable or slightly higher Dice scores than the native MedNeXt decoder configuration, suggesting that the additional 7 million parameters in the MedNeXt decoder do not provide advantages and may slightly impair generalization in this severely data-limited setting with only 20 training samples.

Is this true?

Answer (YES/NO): YES